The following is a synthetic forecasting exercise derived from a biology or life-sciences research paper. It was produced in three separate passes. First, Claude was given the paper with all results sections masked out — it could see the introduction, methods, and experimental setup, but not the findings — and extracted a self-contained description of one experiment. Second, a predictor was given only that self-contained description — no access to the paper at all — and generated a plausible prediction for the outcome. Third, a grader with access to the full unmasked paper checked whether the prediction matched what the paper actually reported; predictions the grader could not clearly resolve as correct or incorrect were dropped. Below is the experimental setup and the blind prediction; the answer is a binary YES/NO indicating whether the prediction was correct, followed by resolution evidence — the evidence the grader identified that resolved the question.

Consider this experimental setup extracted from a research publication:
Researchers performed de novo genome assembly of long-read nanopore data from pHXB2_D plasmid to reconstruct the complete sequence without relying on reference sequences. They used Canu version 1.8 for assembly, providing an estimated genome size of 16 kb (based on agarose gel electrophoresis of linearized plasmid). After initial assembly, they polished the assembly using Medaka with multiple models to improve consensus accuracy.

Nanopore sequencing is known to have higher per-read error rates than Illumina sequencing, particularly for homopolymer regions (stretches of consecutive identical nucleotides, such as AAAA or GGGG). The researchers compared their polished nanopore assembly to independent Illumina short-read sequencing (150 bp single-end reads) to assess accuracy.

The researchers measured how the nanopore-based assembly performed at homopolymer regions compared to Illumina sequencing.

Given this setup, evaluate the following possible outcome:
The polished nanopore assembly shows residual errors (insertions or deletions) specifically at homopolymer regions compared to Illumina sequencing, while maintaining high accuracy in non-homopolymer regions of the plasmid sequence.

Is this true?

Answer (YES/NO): NO